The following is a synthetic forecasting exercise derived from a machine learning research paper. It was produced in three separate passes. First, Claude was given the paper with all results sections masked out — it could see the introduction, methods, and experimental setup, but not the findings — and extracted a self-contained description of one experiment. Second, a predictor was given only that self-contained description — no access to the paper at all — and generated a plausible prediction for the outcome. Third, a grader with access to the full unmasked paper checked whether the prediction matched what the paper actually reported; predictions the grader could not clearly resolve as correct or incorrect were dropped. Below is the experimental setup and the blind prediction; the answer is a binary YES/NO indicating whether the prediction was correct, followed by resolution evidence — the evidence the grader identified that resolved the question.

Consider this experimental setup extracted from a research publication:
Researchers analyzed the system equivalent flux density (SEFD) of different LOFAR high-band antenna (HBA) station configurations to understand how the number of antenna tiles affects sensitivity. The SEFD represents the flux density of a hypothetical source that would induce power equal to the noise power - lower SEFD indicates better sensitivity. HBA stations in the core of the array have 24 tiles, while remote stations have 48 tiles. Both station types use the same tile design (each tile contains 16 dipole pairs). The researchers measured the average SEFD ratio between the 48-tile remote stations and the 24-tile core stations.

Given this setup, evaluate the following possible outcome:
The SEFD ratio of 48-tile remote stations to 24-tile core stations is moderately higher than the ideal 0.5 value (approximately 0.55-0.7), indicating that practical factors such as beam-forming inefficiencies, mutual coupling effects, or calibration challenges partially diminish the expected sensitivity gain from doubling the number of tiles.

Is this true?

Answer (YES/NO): NO